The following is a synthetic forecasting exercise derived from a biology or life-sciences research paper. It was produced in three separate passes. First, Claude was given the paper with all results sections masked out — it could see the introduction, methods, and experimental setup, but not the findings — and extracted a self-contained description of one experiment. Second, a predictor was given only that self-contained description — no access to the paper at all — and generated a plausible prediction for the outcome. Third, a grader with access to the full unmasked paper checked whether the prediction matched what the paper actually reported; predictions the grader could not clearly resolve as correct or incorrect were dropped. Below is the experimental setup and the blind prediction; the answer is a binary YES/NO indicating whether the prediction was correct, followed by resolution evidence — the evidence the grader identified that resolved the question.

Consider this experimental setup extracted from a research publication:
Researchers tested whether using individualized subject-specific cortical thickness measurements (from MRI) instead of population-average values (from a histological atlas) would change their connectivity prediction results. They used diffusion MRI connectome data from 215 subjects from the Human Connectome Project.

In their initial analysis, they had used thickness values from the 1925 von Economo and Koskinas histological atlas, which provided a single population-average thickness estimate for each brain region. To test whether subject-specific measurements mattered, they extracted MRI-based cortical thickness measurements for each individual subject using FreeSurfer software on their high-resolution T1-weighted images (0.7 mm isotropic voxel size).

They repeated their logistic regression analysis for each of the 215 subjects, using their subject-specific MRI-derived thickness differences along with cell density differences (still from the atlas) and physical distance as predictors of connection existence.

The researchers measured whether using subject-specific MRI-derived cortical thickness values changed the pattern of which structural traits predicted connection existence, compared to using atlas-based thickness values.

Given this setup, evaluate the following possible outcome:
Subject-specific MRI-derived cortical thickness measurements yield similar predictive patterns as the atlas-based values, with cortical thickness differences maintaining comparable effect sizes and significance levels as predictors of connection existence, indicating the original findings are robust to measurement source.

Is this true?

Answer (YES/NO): YES